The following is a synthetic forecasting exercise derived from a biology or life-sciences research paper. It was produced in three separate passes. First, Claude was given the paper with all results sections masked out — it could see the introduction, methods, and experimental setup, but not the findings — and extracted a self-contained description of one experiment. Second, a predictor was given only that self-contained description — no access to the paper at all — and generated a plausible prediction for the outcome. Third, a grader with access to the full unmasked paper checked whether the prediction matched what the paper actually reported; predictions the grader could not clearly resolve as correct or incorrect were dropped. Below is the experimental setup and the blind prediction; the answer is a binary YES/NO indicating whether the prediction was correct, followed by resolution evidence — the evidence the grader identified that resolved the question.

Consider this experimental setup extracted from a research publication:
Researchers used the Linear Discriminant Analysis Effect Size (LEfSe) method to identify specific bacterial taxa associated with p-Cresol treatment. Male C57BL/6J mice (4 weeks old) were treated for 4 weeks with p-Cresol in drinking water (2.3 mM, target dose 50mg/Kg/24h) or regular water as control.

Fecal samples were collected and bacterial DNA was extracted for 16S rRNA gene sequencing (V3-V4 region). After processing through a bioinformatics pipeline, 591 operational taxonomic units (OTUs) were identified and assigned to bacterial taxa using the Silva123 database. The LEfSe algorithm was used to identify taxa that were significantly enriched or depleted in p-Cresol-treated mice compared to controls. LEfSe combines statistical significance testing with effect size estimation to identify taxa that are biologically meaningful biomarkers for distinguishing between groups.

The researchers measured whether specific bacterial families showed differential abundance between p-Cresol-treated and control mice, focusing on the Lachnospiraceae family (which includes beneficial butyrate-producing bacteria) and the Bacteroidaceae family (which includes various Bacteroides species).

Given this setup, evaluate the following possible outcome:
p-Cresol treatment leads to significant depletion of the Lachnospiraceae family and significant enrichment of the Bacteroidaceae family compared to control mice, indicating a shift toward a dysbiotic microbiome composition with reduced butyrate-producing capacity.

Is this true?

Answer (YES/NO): NO